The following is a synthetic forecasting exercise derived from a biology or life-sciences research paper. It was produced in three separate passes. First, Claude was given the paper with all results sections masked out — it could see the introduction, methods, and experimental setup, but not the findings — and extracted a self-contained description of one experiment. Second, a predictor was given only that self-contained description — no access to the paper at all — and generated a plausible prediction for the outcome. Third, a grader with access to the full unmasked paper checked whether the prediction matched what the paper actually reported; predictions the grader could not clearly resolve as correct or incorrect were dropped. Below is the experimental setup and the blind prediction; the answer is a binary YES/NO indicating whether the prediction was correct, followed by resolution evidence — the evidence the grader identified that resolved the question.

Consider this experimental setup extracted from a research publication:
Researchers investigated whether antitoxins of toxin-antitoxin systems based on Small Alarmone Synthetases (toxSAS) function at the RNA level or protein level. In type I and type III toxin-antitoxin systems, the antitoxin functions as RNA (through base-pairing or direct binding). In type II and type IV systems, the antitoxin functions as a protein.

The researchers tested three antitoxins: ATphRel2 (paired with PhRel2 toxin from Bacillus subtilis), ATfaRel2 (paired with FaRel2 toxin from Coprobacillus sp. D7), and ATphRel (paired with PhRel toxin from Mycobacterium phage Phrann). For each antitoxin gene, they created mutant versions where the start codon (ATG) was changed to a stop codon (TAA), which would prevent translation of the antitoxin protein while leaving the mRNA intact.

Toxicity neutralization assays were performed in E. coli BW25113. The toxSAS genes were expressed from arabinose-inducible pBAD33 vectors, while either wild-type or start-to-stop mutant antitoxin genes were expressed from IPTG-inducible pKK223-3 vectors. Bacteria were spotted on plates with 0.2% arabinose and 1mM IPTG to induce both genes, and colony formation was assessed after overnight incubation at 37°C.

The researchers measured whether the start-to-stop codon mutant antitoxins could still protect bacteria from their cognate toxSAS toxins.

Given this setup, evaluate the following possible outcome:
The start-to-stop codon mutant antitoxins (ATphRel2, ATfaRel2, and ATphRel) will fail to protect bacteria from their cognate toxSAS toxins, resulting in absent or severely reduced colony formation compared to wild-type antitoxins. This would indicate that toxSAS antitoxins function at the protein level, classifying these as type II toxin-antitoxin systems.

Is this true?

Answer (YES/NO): YES